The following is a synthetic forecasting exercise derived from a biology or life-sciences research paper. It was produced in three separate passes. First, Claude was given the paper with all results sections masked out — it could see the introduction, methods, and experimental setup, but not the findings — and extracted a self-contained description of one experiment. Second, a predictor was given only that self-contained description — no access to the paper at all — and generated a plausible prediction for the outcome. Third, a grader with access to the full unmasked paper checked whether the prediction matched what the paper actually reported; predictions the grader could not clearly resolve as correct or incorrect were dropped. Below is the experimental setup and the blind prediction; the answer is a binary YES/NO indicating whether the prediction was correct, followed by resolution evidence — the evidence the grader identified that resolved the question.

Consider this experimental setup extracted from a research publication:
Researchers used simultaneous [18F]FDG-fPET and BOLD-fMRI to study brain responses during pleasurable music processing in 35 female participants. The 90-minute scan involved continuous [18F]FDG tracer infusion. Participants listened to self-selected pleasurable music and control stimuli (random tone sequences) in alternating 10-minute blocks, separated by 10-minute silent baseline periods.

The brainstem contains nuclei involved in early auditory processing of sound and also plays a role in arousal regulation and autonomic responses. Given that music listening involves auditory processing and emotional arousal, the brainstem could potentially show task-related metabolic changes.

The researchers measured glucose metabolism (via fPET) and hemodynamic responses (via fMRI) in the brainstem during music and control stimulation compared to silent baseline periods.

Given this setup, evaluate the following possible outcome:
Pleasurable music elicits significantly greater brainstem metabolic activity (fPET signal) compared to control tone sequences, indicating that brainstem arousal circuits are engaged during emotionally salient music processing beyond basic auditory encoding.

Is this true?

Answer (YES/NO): NO